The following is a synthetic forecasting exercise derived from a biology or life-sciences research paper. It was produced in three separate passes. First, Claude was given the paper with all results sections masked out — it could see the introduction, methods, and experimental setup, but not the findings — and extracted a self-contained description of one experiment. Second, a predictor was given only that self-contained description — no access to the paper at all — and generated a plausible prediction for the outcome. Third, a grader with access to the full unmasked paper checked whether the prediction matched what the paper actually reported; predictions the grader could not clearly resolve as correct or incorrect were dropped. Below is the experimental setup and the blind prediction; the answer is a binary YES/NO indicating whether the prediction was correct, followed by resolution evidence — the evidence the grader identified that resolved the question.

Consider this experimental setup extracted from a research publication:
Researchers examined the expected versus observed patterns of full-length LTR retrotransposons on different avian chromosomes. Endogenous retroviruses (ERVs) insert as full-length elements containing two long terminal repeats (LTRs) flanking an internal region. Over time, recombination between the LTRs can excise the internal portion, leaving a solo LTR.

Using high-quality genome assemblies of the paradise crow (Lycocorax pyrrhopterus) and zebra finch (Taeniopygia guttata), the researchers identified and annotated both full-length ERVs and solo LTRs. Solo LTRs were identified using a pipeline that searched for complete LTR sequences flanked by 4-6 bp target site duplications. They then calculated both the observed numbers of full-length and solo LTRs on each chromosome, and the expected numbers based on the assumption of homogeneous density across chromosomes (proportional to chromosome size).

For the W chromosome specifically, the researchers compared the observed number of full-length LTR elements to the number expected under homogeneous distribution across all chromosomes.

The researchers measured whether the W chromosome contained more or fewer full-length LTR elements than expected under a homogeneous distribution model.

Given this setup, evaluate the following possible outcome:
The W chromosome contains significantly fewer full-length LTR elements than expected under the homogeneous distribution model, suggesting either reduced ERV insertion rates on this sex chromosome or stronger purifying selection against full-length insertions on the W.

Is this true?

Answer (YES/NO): NO